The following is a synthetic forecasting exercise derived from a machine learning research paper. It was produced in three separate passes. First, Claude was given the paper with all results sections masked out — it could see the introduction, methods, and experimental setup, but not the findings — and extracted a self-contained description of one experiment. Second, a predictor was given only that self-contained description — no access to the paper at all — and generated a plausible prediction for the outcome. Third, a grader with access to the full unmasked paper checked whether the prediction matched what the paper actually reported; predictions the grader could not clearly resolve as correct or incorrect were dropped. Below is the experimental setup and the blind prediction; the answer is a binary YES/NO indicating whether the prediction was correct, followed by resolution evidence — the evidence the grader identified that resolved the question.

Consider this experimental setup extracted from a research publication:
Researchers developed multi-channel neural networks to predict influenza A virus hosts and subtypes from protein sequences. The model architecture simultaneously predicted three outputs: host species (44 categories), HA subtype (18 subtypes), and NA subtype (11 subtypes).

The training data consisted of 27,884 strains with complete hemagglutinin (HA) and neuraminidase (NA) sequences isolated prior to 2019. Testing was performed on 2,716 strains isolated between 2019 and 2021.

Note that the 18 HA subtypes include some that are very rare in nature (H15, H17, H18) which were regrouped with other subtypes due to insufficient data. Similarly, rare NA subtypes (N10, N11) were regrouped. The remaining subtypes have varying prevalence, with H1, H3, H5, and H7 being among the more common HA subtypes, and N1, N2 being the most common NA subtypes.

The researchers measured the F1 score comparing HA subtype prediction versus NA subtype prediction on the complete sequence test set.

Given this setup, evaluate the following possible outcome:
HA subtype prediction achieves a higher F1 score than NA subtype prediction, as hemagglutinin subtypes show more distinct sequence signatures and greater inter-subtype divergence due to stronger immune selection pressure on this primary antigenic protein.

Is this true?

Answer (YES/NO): YES